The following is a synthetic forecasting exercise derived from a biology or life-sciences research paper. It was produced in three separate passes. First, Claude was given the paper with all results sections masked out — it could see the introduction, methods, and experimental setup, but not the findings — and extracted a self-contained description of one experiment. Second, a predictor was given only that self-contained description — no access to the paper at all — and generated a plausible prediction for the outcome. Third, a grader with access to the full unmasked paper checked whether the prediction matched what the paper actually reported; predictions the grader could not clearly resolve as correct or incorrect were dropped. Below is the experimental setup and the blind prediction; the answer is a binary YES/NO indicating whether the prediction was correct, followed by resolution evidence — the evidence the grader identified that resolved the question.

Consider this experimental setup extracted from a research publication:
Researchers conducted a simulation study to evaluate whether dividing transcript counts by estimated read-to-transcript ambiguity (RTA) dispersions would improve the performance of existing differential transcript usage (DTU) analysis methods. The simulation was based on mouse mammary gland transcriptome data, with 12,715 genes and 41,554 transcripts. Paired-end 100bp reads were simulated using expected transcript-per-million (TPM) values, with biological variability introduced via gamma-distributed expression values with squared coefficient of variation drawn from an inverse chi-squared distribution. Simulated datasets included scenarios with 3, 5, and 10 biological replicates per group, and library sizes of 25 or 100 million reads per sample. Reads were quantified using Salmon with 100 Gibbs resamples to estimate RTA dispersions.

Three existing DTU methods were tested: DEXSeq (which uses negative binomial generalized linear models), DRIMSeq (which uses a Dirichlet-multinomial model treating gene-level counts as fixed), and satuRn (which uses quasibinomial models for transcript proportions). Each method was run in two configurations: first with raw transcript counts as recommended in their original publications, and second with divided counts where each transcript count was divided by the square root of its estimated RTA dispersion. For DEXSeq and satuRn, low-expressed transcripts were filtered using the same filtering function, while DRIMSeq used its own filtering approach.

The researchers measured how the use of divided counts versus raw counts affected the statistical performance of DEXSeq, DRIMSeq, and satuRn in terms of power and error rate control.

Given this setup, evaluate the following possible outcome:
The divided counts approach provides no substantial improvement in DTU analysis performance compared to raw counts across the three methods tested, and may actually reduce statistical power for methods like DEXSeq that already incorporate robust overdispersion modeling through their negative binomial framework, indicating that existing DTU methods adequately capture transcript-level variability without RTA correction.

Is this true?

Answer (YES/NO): NO